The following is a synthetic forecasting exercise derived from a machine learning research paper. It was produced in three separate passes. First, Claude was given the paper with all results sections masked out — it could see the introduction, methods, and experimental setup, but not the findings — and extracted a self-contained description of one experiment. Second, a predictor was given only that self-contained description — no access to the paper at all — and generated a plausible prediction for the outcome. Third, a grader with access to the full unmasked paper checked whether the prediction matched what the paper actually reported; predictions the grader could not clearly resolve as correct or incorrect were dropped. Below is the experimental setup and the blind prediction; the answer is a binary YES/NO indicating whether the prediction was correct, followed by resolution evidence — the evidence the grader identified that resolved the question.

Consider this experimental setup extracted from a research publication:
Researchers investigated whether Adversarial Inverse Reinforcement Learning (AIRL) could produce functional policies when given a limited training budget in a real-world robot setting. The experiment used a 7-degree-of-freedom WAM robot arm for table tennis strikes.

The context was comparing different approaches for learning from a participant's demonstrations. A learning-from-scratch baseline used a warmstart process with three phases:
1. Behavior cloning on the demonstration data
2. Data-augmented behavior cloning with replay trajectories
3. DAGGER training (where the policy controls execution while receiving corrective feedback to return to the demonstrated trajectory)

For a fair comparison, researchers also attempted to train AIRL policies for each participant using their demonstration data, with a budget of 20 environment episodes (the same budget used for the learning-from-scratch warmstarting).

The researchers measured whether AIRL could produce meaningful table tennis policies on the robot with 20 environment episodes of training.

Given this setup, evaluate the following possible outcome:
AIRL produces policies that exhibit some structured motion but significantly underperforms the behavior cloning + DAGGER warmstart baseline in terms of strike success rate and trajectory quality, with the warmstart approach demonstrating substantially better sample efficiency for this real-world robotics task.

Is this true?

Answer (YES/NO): NO